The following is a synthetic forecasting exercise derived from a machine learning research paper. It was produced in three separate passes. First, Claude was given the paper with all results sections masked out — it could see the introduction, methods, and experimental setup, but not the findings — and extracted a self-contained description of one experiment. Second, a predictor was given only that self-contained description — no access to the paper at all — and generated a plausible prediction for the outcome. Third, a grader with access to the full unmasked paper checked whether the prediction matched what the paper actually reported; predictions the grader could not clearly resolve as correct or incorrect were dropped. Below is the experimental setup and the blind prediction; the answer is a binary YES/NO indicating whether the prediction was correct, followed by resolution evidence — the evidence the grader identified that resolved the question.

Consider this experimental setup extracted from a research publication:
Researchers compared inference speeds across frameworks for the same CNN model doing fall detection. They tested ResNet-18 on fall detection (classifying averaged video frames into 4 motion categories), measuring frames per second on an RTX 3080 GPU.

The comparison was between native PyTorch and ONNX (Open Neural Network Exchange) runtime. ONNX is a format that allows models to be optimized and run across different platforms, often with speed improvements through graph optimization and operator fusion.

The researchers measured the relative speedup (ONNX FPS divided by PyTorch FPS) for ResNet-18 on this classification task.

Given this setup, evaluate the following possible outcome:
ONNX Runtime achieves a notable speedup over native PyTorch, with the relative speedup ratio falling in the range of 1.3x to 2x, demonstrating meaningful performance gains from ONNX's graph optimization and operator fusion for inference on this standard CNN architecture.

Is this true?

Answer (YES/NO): YES